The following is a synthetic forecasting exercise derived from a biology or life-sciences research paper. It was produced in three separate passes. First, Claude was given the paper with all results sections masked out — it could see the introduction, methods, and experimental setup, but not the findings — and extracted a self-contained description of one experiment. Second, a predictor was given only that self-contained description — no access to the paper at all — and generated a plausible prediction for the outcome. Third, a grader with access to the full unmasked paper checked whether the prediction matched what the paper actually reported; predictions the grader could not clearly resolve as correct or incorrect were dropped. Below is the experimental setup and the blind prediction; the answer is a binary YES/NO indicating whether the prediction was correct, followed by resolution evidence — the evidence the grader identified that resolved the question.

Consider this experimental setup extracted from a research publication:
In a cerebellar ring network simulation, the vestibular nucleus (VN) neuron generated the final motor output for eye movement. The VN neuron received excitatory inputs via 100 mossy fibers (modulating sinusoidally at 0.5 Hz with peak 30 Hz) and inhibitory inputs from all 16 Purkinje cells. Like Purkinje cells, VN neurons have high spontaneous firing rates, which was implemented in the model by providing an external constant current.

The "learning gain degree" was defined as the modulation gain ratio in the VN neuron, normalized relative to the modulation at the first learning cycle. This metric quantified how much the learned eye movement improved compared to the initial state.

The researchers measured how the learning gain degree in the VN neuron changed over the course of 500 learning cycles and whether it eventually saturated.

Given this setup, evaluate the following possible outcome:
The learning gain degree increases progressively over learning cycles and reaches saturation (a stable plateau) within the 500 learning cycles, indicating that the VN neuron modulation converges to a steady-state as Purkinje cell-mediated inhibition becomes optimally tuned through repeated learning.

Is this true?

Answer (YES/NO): YES